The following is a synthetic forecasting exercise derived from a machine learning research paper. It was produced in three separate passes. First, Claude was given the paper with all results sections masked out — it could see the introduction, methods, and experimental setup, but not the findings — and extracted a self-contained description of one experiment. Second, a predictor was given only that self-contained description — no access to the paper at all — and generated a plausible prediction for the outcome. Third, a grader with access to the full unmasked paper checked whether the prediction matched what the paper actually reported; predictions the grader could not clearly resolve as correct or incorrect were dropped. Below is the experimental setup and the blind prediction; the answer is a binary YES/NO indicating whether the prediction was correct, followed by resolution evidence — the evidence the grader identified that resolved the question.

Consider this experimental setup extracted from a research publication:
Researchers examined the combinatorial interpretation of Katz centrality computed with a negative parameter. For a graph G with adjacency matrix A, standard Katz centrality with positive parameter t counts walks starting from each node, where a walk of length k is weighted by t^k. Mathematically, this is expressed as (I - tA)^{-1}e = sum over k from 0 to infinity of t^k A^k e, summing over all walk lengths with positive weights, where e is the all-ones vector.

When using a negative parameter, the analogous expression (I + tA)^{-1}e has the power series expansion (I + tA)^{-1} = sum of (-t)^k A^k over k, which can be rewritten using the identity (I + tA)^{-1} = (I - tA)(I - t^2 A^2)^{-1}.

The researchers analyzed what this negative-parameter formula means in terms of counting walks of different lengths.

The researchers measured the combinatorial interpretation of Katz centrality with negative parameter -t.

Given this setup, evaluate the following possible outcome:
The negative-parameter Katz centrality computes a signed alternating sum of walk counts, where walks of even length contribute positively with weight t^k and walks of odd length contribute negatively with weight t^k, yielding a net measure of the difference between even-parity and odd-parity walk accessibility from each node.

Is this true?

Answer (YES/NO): YES